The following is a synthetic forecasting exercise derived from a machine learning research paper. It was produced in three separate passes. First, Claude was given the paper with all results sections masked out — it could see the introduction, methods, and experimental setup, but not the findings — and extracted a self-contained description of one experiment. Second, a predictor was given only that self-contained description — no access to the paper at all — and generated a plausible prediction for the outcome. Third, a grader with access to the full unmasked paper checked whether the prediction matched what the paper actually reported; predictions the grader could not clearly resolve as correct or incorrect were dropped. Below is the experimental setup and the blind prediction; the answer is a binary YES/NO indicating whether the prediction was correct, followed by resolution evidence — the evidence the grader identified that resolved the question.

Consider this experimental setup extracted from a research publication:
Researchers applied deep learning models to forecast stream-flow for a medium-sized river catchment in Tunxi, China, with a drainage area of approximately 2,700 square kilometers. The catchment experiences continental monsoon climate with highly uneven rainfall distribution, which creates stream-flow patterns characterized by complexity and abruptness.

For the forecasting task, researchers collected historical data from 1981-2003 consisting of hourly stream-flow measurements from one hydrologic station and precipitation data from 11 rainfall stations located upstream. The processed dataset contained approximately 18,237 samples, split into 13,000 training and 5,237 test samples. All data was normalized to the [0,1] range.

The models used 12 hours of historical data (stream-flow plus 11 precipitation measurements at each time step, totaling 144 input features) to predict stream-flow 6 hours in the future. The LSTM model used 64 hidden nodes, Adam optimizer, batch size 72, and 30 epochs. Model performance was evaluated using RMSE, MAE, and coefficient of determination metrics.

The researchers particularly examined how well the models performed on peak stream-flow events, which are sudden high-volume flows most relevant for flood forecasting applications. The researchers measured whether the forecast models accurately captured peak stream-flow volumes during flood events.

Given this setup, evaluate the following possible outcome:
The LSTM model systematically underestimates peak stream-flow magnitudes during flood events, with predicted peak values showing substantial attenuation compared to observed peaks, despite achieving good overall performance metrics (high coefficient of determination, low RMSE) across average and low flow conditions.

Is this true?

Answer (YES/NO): NO